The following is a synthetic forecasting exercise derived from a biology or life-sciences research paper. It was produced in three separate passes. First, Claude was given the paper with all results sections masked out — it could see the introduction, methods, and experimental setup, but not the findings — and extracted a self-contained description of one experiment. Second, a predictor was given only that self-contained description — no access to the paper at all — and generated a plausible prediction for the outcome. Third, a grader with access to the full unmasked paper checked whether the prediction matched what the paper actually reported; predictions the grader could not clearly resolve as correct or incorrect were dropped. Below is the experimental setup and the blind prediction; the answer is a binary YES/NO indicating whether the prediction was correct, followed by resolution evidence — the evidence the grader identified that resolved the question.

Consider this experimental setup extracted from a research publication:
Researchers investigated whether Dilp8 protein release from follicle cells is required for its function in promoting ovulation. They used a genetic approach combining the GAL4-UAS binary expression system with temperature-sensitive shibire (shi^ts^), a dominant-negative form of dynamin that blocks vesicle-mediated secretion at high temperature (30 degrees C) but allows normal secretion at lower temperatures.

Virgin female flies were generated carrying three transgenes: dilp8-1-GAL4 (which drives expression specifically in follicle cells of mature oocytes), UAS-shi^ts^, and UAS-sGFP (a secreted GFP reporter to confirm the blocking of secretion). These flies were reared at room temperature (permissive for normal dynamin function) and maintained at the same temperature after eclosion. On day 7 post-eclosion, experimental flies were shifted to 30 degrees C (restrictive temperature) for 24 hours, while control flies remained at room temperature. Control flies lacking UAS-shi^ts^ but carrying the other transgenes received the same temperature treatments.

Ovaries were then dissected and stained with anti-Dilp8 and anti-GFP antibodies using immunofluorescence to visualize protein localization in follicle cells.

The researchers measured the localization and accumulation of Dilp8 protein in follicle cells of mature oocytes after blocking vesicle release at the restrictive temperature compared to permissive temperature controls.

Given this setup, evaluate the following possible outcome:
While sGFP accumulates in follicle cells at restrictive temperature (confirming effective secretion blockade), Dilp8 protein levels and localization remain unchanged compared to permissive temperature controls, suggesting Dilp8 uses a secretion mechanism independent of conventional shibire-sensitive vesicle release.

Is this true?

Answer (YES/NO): NO